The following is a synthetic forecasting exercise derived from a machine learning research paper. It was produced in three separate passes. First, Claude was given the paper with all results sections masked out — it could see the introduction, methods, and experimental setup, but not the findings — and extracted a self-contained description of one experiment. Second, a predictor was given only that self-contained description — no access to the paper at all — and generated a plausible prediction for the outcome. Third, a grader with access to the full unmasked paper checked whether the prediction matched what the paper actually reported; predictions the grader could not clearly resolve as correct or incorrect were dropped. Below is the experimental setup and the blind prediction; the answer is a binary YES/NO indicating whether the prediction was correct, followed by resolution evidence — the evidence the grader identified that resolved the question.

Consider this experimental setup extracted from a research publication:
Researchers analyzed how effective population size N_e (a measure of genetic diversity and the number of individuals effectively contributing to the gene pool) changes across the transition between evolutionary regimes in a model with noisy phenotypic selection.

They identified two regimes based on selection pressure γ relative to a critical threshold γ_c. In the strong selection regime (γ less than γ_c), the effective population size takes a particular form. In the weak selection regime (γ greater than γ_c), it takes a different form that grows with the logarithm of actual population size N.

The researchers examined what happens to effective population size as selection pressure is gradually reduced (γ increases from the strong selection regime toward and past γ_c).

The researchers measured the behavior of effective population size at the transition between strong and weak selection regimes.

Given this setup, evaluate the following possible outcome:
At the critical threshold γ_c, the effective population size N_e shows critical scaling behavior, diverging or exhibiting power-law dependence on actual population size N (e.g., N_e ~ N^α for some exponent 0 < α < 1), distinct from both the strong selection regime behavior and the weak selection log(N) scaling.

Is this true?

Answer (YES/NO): NO